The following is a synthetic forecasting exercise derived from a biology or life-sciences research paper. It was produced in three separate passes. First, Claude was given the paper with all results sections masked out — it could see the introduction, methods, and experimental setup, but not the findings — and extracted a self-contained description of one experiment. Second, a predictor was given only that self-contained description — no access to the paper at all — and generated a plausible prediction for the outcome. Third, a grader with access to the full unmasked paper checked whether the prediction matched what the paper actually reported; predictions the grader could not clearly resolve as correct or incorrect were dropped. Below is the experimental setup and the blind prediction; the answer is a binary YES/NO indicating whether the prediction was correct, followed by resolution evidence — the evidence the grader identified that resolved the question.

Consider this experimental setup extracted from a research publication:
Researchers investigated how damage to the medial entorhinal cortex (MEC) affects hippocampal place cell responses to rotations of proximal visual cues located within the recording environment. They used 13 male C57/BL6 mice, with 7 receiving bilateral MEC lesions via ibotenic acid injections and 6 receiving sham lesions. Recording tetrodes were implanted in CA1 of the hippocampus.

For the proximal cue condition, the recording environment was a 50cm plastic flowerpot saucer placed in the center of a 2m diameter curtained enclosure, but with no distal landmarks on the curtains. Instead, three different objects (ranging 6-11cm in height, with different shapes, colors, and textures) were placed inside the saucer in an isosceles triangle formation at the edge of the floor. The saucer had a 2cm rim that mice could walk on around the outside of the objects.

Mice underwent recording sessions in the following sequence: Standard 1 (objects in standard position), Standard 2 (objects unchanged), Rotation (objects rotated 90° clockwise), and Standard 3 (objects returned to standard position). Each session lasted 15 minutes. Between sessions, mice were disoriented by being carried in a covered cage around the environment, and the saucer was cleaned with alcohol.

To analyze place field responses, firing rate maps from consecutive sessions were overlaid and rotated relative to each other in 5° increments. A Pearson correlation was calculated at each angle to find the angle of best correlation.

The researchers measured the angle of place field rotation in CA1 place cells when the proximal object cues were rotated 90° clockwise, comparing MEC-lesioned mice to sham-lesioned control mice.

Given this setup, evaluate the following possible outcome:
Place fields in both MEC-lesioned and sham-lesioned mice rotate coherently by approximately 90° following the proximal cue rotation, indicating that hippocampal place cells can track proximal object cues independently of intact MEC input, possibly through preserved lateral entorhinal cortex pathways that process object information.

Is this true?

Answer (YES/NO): NO